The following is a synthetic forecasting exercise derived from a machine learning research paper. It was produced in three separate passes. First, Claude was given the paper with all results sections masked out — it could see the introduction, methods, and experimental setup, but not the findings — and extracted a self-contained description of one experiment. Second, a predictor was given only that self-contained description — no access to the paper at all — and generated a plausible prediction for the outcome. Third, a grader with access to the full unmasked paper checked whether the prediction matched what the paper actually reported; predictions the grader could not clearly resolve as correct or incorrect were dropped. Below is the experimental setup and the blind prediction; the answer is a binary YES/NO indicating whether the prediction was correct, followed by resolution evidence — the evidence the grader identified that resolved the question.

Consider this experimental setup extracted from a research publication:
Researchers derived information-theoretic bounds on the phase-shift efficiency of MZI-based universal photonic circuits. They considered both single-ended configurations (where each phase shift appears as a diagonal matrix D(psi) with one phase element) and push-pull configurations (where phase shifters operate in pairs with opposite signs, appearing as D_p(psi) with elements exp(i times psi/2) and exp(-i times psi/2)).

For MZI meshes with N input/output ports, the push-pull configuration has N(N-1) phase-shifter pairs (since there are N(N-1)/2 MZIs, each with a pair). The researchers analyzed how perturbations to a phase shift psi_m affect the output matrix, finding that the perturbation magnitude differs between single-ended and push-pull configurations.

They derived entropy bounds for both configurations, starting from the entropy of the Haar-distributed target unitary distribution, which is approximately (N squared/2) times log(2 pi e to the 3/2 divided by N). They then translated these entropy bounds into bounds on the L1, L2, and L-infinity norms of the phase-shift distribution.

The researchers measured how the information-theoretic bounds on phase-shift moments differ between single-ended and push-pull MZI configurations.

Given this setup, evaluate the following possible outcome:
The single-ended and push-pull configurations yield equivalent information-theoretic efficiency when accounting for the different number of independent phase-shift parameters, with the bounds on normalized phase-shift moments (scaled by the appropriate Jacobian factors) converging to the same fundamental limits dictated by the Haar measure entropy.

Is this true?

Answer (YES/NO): NO